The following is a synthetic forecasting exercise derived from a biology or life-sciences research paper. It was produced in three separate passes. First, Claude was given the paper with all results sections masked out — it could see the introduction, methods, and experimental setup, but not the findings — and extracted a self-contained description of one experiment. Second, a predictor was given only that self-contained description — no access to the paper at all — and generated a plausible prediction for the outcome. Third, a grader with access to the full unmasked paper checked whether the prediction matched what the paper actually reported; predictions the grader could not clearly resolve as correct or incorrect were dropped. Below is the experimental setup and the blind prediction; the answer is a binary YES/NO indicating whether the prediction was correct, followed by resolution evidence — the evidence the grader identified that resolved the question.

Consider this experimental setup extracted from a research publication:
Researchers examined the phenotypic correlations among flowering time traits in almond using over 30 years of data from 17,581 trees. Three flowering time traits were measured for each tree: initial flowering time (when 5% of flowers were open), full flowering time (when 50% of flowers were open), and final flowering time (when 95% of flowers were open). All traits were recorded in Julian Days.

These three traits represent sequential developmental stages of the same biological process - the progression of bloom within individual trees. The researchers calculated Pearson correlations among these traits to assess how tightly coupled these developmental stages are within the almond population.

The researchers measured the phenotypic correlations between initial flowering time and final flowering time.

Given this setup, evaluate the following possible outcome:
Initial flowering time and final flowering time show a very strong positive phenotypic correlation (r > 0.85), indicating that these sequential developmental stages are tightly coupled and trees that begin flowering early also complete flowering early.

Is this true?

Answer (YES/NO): YES